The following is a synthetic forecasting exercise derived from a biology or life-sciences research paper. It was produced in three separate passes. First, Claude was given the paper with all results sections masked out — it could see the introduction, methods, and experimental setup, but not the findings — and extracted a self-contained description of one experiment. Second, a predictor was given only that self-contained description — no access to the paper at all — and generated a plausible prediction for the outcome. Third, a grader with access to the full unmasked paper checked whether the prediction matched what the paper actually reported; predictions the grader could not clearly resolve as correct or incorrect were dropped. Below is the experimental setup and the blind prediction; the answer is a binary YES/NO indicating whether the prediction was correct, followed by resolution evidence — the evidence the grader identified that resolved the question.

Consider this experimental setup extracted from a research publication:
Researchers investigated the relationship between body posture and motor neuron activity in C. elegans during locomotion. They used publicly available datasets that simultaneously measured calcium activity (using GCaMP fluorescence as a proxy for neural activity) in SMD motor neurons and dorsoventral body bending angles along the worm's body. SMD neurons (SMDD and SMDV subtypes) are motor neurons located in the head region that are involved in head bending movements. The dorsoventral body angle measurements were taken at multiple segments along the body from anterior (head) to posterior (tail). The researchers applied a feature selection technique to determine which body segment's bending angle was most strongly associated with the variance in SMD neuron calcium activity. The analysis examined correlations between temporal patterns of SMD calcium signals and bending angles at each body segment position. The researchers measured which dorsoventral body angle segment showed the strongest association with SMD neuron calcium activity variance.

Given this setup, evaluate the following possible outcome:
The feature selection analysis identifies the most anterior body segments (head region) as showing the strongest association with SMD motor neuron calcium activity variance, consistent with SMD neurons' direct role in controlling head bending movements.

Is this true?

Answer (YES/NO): NO